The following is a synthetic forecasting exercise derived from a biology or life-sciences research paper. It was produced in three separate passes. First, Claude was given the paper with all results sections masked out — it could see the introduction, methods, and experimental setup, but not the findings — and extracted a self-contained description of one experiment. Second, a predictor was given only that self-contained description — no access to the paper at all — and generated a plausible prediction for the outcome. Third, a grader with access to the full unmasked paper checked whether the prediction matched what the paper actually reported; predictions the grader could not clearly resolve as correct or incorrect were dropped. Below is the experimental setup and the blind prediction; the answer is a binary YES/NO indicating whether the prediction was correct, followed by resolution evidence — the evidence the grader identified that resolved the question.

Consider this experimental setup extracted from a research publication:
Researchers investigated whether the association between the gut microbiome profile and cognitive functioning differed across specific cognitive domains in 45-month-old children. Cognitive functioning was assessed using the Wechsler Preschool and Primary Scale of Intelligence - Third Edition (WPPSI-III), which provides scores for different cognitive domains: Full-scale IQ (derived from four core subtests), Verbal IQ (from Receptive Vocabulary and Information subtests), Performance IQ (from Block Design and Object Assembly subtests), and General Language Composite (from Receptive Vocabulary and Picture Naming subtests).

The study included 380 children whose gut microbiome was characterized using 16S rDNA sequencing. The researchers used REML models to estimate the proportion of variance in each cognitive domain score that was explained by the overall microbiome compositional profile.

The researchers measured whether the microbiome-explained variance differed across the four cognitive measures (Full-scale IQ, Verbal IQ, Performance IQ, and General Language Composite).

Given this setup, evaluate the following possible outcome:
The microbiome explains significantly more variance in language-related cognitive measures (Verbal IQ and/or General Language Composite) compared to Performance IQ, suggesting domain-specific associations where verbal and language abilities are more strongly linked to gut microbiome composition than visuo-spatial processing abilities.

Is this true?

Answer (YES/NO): YES